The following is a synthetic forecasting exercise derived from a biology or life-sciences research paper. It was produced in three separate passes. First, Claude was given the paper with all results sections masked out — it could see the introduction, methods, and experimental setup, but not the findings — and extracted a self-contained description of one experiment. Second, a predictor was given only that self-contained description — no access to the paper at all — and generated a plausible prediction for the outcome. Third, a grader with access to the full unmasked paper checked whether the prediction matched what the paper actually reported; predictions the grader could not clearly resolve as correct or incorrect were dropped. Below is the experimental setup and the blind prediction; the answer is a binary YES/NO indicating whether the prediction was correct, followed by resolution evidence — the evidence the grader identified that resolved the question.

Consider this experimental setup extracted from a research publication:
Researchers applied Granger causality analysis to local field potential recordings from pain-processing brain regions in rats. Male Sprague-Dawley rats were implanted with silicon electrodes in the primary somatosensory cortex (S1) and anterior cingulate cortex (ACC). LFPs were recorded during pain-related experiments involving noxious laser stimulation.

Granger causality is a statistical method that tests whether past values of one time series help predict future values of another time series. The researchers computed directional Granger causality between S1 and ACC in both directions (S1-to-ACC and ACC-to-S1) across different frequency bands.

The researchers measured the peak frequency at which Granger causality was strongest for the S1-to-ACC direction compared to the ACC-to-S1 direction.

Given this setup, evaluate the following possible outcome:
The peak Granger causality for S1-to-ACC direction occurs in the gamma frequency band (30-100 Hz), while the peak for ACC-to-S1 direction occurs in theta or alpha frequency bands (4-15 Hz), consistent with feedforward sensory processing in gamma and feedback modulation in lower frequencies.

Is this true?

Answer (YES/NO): NO